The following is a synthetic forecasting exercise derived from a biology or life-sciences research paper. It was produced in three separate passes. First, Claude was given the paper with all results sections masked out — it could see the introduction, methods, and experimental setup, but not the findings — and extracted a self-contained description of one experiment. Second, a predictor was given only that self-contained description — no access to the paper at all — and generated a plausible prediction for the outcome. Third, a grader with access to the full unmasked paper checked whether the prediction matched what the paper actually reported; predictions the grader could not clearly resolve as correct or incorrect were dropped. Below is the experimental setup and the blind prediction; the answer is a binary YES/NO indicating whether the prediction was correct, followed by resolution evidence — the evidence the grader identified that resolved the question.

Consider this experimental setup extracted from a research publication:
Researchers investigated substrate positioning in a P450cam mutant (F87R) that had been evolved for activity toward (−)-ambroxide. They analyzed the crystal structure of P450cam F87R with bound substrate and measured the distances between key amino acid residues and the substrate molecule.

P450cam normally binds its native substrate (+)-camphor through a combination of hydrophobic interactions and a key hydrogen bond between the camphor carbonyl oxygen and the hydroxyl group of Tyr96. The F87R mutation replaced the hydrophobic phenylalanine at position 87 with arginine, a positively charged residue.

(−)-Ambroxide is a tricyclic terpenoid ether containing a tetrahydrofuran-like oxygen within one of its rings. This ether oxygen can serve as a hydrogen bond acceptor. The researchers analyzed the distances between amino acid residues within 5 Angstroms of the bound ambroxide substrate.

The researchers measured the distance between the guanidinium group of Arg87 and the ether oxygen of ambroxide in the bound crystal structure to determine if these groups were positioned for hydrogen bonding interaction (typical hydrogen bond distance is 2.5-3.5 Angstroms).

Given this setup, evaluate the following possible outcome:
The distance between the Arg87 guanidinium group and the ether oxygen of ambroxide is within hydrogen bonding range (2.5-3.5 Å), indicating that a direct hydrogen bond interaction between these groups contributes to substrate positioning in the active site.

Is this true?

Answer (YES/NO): YES